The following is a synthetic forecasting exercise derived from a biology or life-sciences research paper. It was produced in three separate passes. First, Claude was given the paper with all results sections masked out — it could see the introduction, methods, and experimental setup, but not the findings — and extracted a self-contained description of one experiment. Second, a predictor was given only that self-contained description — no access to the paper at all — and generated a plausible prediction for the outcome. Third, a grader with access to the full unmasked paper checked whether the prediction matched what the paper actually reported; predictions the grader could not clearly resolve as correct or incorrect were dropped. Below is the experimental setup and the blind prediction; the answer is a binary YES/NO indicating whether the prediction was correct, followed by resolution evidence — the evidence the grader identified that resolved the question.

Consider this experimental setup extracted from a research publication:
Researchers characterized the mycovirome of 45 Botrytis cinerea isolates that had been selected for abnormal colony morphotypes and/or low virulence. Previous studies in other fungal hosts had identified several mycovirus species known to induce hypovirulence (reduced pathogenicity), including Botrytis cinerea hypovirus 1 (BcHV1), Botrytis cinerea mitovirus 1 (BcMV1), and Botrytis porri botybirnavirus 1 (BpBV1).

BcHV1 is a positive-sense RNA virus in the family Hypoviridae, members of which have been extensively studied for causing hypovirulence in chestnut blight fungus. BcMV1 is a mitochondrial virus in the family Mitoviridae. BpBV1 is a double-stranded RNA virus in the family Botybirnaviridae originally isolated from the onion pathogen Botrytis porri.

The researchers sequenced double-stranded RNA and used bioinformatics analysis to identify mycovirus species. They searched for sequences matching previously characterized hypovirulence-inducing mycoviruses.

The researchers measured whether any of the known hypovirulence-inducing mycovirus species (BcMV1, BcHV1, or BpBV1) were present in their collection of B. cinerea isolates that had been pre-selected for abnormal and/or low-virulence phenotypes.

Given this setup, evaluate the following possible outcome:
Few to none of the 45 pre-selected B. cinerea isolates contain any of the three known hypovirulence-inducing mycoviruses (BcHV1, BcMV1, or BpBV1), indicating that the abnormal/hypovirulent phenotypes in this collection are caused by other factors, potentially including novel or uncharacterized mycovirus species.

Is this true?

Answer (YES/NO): NO